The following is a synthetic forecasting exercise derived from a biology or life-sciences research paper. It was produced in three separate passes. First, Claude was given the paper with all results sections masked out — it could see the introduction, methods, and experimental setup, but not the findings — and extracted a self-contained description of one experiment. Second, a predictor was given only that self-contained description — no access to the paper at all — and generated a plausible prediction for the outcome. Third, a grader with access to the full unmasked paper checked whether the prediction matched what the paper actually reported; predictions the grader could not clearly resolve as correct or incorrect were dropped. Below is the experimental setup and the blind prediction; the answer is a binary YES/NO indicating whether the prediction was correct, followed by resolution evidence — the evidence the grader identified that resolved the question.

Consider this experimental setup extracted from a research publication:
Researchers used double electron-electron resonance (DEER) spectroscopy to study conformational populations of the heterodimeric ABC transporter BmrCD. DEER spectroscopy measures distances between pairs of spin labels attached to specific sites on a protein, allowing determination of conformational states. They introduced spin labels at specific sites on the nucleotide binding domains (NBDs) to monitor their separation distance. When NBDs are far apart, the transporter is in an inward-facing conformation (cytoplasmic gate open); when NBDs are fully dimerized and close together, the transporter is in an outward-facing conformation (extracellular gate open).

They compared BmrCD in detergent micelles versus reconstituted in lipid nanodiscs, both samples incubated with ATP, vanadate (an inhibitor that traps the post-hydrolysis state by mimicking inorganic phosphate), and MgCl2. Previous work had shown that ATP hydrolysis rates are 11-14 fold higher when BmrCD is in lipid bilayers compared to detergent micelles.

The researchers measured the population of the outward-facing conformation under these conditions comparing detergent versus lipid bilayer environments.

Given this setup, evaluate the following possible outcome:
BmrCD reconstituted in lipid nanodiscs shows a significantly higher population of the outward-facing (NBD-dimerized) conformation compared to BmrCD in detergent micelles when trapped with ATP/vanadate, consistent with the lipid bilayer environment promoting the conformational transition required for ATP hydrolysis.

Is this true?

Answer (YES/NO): NO